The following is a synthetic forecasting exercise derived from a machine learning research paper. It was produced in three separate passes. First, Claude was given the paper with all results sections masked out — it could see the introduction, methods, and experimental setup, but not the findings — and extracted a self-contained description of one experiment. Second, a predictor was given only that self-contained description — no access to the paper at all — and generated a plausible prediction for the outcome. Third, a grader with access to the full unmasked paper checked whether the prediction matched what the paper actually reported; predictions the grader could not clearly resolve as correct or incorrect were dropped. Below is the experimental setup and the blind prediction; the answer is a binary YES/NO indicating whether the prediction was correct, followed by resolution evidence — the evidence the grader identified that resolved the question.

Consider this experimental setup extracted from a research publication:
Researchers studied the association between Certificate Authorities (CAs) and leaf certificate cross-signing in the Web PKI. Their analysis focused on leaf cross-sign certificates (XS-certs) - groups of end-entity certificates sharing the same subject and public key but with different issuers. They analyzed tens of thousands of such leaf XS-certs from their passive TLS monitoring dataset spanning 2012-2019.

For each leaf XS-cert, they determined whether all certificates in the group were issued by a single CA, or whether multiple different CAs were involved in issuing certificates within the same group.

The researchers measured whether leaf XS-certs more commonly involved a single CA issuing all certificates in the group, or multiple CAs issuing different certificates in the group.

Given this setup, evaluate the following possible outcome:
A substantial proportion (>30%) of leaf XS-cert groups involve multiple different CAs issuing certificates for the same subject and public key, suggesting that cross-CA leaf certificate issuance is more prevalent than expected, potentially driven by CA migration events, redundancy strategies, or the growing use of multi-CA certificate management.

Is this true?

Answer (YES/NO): YES